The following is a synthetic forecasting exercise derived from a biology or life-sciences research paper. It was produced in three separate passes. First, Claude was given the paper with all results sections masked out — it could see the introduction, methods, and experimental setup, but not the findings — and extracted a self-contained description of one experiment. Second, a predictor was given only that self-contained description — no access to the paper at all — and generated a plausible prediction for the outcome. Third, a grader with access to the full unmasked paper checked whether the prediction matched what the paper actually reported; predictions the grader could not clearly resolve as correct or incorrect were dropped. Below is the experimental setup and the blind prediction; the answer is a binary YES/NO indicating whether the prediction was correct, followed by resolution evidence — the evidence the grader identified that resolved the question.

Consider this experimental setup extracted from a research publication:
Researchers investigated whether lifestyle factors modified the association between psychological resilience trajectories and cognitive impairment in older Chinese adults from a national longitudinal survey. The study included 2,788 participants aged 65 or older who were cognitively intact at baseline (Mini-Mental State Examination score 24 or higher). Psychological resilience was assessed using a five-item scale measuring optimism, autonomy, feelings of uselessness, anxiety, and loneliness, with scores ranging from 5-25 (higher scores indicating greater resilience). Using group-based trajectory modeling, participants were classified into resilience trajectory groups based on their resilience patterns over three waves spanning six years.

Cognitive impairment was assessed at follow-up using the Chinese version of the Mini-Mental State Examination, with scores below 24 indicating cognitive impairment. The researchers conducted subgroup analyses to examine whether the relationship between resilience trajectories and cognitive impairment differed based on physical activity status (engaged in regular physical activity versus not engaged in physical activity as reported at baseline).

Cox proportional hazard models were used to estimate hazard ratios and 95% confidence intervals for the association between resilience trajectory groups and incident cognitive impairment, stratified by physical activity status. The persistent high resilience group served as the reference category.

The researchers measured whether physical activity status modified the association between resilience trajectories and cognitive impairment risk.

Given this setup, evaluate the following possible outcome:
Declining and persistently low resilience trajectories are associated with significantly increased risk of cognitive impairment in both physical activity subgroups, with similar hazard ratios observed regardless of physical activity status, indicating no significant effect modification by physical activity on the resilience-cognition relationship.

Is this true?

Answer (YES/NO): YES